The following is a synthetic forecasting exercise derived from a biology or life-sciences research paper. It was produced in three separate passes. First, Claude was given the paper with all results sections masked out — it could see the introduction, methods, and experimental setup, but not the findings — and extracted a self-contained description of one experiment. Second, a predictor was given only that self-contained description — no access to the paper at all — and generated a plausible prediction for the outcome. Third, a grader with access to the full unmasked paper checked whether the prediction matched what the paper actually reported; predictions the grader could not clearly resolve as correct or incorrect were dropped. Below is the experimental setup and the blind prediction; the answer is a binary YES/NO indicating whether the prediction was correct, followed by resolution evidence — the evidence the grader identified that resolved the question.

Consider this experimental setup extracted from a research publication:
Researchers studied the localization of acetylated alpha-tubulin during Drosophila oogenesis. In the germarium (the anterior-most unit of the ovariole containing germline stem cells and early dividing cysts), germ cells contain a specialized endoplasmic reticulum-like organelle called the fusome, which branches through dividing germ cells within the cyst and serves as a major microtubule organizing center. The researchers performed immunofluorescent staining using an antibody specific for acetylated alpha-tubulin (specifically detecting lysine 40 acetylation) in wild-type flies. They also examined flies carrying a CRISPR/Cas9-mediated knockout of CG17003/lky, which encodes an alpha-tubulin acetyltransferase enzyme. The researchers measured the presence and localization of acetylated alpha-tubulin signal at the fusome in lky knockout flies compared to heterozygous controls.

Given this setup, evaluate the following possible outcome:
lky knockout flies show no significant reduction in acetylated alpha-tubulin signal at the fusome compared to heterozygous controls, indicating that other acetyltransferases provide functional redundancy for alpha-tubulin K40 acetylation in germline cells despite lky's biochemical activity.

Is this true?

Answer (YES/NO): NO